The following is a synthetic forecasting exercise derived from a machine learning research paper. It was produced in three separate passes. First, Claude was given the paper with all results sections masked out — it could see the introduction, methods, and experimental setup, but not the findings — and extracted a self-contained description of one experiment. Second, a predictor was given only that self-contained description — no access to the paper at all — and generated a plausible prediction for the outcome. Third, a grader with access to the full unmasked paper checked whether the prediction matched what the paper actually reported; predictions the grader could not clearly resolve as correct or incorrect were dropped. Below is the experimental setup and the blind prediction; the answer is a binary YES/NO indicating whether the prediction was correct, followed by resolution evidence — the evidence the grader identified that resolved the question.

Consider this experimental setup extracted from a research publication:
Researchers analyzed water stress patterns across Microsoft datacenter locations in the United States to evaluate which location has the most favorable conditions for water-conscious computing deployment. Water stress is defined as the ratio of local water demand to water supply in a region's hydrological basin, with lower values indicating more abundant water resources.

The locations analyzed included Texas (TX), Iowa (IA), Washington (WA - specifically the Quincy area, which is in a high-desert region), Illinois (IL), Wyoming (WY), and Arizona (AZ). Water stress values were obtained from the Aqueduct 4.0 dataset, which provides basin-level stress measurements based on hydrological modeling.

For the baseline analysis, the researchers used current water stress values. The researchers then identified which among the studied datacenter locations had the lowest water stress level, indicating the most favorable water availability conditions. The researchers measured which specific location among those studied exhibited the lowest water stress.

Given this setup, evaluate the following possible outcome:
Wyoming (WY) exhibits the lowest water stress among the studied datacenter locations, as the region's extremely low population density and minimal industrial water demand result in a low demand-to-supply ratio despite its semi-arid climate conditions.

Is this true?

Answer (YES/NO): NO